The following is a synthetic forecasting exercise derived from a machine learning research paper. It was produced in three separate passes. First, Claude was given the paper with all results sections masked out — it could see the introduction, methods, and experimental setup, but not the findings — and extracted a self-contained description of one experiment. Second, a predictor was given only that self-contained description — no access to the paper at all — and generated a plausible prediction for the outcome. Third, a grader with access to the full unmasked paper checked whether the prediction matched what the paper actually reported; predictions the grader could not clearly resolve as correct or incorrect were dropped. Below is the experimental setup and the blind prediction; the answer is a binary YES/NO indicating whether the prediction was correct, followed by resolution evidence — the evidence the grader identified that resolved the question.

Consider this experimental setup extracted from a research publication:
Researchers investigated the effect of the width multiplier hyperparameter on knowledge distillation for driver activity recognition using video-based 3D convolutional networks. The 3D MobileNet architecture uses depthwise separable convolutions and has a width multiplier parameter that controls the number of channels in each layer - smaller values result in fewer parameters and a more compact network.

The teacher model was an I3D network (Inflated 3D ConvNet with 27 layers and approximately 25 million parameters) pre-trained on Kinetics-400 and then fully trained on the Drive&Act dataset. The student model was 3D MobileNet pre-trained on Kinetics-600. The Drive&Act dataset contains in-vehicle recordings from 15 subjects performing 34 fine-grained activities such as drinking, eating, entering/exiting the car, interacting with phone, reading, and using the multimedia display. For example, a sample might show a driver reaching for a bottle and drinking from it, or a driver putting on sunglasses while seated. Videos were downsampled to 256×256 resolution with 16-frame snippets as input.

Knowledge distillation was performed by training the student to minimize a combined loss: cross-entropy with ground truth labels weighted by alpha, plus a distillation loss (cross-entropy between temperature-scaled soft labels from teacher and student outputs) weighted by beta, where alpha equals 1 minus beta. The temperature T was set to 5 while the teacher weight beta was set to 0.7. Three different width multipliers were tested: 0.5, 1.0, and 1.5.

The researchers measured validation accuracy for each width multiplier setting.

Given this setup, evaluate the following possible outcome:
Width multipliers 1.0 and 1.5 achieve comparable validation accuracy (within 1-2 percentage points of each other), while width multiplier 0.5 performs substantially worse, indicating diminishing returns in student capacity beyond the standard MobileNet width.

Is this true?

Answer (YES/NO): NO